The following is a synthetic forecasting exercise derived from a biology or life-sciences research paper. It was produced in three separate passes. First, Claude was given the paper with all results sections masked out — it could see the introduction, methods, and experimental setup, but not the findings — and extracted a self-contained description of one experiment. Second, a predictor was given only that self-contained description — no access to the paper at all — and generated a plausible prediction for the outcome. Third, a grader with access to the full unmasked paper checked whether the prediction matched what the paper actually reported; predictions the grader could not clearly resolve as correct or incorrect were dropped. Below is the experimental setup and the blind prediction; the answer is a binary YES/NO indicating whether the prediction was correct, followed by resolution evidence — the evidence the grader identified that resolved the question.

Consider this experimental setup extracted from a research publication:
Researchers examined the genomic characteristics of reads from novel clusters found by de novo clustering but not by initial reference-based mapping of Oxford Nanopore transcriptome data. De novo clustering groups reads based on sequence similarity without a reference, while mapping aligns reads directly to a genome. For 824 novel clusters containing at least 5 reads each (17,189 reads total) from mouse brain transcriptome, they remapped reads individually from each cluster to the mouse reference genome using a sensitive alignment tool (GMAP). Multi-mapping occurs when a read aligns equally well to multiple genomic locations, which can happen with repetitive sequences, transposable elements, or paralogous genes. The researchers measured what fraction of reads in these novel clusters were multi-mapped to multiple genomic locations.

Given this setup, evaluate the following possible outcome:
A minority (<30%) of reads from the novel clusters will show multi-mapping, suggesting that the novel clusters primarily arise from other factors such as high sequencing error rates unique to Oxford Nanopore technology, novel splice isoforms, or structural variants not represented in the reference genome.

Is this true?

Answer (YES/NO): NO